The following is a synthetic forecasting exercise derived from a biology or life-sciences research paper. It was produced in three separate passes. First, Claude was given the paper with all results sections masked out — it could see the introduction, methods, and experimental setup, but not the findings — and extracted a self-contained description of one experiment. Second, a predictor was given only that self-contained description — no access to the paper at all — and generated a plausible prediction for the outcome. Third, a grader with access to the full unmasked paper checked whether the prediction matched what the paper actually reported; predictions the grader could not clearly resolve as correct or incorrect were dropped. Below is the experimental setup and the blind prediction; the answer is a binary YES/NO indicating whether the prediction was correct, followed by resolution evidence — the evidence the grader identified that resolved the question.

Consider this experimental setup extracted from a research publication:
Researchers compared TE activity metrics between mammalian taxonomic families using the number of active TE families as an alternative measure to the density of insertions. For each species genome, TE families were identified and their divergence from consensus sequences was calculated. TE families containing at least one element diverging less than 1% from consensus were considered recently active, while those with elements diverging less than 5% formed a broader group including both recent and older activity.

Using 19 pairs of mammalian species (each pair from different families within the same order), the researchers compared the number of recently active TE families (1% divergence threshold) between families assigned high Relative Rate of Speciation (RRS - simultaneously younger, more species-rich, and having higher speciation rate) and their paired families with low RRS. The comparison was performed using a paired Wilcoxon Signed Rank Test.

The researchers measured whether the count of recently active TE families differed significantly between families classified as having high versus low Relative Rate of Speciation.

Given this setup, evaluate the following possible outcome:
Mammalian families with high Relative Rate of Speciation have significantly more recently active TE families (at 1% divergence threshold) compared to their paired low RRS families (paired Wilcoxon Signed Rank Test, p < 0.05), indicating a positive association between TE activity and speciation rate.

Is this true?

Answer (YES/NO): YES